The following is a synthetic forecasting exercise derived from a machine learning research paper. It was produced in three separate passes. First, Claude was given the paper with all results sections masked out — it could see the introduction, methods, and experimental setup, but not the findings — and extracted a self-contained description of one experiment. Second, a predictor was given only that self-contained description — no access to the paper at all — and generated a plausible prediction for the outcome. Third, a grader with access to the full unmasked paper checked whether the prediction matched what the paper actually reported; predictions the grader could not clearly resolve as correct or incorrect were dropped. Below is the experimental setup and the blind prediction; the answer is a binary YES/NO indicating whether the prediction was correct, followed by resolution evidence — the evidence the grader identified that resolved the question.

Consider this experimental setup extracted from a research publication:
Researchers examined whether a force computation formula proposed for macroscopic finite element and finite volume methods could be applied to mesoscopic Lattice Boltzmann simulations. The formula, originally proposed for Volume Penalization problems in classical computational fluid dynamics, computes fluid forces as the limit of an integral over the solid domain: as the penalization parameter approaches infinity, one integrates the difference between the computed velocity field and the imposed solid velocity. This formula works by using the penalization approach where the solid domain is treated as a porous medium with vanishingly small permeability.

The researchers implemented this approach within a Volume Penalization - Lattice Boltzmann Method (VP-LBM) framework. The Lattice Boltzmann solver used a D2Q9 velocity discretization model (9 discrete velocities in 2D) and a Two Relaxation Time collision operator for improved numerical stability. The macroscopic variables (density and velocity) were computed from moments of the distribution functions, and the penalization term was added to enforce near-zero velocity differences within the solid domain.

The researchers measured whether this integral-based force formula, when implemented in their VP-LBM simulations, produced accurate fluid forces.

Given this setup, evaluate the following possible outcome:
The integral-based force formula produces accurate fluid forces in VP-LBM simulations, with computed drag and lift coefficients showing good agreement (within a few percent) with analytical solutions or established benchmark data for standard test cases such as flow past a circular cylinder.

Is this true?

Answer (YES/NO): NO